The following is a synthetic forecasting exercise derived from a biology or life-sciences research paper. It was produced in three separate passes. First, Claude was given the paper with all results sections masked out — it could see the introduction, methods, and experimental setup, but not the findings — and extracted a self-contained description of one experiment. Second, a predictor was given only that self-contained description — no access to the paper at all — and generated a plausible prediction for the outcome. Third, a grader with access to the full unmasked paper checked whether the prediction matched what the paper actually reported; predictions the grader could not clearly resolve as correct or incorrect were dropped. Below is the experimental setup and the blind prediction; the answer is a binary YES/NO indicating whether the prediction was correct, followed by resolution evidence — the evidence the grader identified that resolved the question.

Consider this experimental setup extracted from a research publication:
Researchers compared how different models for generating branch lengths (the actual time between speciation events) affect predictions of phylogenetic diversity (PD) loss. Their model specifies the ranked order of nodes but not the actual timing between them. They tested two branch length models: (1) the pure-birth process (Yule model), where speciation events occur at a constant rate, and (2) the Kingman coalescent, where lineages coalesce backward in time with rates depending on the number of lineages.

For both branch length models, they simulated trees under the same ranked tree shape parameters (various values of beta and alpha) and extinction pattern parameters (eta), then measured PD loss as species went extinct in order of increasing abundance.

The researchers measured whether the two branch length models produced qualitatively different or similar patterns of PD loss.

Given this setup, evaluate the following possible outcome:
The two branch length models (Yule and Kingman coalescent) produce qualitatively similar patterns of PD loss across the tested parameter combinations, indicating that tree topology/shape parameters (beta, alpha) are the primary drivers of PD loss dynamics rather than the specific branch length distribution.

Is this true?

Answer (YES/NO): YES